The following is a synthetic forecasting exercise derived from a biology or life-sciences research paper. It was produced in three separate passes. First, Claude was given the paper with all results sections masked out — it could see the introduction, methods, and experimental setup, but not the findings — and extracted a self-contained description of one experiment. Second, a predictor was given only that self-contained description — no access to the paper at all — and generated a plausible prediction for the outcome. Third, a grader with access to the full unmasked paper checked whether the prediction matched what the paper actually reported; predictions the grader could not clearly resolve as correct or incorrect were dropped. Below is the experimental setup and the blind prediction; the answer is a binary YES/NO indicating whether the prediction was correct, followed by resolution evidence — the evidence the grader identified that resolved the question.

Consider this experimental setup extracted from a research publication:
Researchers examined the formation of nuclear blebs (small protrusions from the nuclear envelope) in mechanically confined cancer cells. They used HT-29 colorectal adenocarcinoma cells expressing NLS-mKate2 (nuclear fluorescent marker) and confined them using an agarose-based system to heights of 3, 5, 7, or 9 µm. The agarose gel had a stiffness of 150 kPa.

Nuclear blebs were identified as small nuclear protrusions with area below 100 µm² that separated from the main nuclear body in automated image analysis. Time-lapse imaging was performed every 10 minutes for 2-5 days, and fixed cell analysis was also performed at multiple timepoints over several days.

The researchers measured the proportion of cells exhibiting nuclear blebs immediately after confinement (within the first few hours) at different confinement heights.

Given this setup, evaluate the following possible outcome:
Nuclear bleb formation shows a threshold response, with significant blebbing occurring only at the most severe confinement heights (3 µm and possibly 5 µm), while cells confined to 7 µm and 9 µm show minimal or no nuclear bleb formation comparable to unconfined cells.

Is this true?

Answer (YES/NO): NO